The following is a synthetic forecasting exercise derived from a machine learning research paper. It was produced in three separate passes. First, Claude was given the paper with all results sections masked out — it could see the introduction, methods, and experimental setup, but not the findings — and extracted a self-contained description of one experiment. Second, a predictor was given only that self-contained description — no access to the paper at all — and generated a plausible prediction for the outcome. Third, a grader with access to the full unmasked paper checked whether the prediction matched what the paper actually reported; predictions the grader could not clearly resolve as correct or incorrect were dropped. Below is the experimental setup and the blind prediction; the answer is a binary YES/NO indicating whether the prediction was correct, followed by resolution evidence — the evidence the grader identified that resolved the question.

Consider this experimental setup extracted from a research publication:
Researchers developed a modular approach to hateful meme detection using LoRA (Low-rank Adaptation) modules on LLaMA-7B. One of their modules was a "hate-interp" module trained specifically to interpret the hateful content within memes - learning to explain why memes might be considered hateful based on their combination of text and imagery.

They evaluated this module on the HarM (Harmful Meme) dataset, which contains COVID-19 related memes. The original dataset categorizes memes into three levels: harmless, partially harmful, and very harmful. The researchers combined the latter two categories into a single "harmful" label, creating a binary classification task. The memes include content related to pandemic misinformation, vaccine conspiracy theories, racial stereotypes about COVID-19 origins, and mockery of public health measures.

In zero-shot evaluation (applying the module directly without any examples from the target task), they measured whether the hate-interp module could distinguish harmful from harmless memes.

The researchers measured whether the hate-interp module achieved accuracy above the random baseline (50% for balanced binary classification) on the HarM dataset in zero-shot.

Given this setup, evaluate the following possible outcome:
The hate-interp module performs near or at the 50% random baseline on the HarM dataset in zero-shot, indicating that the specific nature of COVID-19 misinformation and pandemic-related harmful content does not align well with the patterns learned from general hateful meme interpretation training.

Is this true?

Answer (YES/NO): NO